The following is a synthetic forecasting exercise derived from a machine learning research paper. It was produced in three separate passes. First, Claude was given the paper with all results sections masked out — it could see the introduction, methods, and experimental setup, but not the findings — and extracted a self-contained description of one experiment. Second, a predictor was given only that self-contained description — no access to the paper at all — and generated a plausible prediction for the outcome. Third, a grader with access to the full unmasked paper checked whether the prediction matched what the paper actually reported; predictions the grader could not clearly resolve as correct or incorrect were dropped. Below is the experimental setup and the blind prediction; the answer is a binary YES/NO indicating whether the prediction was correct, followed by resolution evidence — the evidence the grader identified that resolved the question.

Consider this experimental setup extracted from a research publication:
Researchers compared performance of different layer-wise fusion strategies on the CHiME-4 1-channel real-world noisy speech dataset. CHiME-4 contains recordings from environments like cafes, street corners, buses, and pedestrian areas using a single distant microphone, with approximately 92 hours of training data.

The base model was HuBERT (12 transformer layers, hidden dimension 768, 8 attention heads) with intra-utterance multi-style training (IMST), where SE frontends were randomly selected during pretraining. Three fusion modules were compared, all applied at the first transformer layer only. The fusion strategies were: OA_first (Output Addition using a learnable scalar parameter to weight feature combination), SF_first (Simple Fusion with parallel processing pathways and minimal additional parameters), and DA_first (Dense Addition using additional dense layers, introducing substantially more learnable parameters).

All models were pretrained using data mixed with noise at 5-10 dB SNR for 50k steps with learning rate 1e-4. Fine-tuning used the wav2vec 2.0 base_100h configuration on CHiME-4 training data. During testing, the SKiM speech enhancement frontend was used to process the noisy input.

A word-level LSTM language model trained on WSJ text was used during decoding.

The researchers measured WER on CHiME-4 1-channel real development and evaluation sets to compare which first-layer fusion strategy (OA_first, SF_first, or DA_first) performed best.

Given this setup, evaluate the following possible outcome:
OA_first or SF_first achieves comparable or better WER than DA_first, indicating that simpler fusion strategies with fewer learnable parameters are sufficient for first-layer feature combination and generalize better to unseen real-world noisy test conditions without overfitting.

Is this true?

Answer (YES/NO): YES